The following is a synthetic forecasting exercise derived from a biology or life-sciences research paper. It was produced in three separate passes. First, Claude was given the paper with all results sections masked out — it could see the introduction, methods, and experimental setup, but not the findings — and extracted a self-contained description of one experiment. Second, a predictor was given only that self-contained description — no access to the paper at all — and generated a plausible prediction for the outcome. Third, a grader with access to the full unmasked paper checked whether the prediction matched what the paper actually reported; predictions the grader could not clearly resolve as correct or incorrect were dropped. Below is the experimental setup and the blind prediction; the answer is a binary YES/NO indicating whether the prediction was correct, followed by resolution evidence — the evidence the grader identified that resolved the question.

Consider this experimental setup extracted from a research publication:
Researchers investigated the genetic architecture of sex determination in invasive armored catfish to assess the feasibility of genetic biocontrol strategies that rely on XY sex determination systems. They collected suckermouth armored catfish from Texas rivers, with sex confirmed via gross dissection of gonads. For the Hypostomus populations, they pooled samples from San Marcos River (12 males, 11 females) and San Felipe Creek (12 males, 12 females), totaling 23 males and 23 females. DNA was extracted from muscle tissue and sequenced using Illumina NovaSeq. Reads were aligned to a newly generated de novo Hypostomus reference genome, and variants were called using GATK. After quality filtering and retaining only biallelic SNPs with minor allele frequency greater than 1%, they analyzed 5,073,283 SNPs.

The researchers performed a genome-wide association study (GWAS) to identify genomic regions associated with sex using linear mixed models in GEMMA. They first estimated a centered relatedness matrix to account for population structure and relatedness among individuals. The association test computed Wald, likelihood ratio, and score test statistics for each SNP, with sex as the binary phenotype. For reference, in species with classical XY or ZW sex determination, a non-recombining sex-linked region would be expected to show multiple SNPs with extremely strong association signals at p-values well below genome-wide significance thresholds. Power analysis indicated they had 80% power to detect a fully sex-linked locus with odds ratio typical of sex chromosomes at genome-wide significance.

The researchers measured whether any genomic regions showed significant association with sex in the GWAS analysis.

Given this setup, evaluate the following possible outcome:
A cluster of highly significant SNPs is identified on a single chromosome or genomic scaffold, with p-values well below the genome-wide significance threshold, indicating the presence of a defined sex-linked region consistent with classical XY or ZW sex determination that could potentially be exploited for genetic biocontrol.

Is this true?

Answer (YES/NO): NO